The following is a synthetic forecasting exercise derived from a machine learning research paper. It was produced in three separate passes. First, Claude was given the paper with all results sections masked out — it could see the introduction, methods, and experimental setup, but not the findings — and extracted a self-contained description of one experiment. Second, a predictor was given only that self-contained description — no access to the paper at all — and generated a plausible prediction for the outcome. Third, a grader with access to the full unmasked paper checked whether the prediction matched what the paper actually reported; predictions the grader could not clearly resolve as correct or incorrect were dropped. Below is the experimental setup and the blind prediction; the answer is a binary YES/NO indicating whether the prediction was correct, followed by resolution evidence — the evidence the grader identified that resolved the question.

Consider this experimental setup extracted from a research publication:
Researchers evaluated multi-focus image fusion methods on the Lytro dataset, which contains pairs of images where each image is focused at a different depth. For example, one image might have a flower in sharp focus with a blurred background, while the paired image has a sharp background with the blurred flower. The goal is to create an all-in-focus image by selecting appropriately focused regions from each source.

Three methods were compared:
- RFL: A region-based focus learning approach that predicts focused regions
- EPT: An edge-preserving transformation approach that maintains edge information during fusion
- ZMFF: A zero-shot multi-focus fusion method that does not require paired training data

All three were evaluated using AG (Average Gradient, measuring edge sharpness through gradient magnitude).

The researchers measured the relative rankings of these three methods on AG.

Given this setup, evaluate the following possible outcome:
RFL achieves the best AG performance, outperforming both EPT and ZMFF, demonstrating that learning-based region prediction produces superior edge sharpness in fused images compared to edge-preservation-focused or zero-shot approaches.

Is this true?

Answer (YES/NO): NO